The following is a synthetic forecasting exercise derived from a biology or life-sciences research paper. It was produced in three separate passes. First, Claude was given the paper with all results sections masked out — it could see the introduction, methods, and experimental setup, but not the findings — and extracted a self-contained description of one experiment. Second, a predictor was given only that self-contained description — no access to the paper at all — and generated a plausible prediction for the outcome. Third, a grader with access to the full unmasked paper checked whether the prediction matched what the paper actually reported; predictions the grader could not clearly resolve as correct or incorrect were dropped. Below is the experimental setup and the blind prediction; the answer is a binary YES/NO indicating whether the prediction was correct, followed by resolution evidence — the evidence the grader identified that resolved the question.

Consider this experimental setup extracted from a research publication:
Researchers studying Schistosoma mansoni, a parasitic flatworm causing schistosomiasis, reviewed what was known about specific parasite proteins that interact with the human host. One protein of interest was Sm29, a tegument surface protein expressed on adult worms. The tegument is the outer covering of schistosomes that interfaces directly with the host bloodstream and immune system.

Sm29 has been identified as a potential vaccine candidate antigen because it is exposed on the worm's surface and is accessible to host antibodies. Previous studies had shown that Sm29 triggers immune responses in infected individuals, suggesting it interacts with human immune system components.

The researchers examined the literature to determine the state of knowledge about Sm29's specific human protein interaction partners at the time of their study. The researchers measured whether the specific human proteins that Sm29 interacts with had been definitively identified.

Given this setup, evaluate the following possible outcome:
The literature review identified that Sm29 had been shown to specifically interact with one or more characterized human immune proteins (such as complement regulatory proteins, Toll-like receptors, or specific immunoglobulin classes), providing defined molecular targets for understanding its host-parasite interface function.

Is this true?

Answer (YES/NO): NO